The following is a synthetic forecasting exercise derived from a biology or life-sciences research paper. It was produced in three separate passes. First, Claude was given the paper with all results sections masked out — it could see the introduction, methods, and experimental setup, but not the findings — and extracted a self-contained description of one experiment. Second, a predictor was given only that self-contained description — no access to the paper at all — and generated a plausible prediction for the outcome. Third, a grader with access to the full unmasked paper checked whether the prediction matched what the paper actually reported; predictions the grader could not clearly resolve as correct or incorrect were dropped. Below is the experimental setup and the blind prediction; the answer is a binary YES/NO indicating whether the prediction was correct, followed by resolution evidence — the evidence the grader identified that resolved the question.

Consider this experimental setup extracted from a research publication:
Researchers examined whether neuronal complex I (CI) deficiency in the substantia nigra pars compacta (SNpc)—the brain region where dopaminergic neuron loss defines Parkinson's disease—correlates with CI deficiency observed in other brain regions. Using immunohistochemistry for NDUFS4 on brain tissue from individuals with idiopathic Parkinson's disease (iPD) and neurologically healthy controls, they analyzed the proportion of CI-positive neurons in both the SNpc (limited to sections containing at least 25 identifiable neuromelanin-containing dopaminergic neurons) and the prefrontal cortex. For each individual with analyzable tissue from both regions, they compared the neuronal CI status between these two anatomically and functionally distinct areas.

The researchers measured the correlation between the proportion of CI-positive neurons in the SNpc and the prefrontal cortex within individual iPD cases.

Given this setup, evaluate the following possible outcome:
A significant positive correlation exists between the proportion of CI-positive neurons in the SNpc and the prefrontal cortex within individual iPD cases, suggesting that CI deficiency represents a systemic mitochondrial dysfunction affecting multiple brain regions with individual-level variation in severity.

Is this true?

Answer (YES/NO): YES